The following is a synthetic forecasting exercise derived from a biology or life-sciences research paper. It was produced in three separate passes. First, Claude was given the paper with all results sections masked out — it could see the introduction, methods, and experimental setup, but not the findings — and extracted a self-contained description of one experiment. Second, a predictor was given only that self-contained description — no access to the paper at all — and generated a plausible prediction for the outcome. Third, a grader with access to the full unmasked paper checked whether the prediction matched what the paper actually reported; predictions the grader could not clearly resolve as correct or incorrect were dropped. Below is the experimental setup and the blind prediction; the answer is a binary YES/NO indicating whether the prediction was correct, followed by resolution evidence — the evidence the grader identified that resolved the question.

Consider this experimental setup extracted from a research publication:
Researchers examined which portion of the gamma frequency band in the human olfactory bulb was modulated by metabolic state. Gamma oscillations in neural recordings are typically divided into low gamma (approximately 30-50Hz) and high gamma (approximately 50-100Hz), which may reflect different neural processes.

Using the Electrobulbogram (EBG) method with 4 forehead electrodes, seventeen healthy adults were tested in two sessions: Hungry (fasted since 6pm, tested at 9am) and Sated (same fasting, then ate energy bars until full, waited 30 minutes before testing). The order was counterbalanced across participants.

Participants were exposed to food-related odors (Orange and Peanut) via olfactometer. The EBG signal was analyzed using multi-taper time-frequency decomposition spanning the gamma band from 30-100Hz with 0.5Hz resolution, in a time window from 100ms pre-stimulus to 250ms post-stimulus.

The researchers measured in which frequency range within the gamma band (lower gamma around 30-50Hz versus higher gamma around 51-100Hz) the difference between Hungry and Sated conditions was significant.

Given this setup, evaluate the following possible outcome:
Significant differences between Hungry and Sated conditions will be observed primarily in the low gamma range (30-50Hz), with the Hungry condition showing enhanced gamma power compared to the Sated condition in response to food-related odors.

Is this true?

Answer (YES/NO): NO